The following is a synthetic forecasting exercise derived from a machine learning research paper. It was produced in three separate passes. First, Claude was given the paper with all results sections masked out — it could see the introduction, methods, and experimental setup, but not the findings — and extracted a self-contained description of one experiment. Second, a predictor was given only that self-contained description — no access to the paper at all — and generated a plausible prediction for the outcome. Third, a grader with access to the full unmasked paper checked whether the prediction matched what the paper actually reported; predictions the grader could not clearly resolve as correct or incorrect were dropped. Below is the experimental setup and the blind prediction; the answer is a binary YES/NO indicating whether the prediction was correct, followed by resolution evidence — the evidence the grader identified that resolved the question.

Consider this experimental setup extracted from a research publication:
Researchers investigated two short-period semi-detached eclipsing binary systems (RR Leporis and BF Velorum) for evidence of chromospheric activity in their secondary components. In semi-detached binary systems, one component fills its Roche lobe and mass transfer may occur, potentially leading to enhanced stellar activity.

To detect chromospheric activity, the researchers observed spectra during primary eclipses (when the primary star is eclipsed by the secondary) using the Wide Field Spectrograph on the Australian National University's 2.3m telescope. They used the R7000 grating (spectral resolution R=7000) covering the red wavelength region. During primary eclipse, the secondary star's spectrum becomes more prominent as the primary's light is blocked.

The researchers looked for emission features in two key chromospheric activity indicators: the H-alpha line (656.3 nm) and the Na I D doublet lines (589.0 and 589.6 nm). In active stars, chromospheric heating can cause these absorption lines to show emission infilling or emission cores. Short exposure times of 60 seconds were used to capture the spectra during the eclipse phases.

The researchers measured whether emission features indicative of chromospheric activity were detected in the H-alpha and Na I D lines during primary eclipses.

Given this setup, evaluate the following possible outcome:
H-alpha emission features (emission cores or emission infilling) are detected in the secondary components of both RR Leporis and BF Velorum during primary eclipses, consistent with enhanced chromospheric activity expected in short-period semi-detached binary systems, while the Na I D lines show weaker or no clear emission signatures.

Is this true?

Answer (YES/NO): NO